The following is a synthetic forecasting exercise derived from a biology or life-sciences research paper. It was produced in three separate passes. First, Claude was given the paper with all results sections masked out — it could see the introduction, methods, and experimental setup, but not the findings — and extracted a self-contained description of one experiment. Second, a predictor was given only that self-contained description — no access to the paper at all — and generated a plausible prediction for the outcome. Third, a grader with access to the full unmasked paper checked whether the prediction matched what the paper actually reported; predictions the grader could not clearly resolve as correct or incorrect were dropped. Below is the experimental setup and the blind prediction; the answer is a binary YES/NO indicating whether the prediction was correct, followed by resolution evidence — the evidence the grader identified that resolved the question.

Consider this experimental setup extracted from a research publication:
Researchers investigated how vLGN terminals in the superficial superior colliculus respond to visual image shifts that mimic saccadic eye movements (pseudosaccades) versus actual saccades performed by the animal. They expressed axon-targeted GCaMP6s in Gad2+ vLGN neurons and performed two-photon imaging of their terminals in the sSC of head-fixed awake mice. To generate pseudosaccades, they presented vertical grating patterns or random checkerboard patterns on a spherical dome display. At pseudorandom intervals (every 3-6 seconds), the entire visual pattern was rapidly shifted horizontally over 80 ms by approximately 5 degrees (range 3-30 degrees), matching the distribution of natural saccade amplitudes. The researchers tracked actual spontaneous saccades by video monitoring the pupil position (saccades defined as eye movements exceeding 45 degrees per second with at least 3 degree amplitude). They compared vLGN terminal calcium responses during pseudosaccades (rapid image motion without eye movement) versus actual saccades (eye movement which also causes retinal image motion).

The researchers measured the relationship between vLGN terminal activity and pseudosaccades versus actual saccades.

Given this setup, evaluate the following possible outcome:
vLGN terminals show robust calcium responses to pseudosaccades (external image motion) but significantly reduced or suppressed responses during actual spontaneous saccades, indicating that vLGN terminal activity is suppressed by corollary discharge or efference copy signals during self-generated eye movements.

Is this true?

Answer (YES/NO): NO